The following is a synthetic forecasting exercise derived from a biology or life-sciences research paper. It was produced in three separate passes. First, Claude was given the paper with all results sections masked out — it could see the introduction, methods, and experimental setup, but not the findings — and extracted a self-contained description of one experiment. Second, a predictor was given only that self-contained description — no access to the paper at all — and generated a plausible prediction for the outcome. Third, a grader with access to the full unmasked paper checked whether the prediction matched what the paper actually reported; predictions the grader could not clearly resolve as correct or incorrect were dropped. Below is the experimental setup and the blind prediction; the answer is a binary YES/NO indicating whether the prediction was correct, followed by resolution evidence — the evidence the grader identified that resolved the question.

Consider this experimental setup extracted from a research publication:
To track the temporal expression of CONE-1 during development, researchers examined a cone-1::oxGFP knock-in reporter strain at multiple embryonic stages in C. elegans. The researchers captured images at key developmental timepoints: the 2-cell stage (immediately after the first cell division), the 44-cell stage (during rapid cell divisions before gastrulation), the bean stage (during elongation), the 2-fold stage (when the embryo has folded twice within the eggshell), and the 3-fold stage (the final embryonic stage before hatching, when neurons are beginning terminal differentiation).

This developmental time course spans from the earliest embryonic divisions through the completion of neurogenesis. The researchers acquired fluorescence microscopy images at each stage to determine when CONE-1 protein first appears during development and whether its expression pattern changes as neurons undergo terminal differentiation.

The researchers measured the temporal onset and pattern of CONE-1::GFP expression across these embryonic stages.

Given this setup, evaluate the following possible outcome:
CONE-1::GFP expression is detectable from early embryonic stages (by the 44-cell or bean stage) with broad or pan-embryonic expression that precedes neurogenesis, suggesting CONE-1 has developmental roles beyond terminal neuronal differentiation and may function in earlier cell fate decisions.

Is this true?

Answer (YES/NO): YES